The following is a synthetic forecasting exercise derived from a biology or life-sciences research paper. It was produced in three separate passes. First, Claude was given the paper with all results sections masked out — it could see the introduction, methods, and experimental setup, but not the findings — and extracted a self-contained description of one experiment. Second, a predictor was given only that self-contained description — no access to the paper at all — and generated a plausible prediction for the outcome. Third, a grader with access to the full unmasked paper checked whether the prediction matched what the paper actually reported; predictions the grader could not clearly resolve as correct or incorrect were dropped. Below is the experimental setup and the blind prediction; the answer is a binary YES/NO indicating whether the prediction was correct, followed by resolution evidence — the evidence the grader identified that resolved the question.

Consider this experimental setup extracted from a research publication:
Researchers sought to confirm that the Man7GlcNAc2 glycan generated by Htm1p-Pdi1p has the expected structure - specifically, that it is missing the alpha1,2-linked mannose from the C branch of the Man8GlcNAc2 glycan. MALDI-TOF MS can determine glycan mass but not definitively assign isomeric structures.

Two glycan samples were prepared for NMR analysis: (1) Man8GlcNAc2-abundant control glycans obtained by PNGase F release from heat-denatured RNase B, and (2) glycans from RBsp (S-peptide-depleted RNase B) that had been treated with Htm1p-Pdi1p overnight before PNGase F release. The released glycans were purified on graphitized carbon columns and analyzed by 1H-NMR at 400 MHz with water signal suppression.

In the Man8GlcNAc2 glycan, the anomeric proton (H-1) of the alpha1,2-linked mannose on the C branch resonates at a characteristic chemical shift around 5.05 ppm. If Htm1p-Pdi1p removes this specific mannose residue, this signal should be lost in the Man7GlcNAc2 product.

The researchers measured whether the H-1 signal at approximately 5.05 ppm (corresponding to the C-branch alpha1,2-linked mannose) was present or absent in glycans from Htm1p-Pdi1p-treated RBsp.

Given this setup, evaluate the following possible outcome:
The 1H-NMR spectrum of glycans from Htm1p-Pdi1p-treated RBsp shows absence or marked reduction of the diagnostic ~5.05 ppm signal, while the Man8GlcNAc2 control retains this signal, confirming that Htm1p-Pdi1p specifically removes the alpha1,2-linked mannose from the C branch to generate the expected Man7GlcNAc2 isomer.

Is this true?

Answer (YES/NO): YES